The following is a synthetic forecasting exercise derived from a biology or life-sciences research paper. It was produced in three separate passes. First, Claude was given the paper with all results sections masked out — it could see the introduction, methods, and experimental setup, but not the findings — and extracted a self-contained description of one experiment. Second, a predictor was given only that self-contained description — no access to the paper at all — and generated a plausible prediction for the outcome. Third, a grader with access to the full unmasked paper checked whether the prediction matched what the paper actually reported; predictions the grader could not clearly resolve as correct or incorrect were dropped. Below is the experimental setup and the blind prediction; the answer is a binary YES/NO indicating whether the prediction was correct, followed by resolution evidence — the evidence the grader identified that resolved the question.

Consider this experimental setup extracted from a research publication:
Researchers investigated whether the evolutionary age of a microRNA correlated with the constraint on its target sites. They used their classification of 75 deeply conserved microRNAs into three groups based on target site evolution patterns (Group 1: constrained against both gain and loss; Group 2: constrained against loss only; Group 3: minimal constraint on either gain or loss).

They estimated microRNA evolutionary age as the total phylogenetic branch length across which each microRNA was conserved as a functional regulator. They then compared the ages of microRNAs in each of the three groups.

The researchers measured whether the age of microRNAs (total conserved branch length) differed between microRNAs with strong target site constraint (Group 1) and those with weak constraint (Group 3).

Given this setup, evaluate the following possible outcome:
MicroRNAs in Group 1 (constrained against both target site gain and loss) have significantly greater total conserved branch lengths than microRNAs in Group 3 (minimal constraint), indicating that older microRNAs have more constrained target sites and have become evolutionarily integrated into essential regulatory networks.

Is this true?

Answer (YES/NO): YES